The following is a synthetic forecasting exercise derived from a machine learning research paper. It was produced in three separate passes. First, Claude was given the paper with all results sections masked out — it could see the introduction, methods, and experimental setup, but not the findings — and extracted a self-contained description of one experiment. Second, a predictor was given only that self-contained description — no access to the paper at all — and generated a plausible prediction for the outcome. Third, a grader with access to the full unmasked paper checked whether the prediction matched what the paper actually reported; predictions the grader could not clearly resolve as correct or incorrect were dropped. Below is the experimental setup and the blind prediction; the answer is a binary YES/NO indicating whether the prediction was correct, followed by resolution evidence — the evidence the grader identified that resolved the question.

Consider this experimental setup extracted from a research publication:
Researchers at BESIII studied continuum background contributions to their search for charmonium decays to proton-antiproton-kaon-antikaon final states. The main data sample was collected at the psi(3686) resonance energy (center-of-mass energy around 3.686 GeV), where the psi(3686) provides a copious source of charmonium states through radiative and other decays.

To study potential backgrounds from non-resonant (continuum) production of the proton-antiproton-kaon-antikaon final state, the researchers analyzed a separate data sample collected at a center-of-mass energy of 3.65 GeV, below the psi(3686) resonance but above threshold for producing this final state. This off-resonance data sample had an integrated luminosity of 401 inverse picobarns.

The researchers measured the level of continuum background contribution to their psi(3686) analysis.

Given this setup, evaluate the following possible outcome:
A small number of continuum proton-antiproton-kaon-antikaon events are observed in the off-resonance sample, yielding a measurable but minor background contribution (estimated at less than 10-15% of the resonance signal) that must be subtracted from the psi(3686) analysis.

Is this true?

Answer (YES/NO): NO